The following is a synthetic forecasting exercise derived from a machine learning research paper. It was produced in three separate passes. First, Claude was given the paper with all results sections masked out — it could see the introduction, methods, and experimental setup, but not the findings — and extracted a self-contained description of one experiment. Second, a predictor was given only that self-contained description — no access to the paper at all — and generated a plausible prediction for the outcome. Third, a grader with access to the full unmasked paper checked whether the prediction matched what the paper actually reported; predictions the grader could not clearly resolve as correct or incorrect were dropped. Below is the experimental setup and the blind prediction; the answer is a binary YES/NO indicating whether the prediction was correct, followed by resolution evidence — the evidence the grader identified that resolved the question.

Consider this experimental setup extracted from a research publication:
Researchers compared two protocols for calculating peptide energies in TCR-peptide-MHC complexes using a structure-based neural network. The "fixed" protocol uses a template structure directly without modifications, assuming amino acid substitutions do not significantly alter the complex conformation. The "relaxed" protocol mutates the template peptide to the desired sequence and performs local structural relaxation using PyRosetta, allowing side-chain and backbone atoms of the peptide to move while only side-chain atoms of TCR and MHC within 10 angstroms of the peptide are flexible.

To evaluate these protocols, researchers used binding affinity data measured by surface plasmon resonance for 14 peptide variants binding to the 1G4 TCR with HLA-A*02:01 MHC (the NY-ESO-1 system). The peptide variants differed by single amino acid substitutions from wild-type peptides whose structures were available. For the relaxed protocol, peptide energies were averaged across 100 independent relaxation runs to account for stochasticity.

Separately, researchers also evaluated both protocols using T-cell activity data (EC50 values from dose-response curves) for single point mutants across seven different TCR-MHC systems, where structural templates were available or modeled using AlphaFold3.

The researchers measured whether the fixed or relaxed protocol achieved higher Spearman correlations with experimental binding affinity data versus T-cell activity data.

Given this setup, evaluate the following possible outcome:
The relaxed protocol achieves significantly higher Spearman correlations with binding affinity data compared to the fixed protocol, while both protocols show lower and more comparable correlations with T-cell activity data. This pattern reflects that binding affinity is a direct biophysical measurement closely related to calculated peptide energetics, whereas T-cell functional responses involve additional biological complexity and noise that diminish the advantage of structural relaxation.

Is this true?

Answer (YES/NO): NO